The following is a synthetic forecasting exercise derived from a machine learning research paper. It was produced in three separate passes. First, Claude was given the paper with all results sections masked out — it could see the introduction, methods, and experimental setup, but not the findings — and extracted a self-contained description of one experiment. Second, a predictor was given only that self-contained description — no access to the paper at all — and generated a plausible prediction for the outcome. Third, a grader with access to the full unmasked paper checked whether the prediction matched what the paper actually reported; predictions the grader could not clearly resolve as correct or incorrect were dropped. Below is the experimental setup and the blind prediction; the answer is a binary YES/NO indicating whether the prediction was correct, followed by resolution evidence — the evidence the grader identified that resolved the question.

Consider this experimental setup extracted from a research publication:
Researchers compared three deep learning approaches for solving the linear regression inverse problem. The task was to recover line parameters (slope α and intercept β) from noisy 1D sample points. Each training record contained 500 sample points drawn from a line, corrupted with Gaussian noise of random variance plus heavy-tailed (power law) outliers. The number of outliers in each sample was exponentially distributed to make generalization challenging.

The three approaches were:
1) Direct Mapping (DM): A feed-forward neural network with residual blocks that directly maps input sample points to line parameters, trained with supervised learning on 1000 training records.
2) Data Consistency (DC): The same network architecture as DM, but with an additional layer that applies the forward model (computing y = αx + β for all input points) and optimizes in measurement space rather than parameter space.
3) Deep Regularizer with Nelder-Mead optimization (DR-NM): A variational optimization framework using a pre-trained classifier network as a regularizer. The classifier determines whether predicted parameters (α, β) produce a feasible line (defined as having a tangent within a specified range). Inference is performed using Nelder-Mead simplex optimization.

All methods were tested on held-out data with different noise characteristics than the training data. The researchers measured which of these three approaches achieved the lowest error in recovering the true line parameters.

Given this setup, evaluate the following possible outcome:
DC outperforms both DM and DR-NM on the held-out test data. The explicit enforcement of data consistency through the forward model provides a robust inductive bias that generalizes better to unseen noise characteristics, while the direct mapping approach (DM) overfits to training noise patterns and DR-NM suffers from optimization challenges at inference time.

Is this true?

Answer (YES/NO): NO